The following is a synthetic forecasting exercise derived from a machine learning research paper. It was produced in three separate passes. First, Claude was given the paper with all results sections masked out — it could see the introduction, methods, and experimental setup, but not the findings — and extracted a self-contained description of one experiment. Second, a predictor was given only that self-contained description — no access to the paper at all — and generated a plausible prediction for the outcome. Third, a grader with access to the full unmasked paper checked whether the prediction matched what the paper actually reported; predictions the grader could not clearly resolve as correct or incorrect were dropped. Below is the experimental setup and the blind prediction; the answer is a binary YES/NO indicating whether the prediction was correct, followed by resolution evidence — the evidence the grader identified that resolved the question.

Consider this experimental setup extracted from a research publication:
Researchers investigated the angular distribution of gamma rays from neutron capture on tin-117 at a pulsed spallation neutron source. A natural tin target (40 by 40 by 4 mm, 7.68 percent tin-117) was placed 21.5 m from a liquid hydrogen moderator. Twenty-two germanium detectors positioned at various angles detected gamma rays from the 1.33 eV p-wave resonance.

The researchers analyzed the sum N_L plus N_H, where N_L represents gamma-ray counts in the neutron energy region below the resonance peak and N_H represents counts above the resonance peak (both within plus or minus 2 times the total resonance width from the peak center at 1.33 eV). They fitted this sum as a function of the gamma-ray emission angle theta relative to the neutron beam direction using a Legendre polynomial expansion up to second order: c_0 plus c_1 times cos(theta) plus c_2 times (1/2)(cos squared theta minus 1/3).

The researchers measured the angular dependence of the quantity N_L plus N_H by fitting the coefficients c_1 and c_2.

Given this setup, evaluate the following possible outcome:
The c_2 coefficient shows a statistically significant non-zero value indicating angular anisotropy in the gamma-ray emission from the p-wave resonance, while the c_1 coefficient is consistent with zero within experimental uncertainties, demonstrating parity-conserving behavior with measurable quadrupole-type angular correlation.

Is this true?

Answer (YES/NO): NO